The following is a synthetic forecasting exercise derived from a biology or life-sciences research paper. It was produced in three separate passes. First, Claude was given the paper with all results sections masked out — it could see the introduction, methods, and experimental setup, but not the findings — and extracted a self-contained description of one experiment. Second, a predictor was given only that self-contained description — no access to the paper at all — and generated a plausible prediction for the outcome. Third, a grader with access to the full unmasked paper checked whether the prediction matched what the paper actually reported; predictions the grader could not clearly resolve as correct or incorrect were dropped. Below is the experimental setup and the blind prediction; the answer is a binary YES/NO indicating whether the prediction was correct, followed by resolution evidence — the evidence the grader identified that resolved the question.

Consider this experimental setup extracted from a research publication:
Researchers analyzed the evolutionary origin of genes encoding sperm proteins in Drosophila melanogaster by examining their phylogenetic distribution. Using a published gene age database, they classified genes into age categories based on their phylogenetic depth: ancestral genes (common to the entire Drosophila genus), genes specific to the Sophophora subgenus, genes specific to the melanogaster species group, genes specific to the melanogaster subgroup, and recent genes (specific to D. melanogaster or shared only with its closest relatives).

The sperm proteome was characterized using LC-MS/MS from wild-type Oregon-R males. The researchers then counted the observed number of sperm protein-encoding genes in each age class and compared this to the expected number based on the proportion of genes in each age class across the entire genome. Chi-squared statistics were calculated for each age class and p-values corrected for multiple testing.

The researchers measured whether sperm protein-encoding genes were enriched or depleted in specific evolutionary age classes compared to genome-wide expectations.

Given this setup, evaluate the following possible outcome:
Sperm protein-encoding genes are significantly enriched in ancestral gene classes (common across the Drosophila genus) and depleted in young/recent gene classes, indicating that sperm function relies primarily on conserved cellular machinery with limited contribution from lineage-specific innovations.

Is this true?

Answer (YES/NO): NO